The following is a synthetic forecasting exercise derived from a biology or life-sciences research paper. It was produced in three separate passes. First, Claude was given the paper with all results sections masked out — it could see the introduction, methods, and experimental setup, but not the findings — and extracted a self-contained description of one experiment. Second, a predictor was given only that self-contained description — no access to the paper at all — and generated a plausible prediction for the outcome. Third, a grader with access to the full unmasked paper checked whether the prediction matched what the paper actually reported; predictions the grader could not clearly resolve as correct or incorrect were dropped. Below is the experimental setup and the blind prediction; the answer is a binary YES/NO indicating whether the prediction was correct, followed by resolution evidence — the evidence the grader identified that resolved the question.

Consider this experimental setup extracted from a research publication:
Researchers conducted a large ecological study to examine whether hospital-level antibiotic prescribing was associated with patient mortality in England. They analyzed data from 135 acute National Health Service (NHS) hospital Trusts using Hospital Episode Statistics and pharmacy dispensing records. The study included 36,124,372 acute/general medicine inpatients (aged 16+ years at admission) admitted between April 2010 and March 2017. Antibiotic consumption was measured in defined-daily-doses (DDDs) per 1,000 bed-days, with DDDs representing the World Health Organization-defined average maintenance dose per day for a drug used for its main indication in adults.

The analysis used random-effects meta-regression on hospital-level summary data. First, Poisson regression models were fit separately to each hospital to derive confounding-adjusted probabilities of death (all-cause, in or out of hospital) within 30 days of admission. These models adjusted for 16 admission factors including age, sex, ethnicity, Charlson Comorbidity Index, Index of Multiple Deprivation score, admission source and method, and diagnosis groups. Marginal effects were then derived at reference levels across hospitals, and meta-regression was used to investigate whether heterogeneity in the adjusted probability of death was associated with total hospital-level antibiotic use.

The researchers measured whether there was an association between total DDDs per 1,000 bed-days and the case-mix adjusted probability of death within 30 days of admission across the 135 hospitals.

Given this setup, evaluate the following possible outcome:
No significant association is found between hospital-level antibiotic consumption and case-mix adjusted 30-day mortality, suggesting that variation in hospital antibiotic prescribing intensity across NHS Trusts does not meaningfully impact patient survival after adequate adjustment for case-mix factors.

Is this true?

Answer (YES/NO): YES